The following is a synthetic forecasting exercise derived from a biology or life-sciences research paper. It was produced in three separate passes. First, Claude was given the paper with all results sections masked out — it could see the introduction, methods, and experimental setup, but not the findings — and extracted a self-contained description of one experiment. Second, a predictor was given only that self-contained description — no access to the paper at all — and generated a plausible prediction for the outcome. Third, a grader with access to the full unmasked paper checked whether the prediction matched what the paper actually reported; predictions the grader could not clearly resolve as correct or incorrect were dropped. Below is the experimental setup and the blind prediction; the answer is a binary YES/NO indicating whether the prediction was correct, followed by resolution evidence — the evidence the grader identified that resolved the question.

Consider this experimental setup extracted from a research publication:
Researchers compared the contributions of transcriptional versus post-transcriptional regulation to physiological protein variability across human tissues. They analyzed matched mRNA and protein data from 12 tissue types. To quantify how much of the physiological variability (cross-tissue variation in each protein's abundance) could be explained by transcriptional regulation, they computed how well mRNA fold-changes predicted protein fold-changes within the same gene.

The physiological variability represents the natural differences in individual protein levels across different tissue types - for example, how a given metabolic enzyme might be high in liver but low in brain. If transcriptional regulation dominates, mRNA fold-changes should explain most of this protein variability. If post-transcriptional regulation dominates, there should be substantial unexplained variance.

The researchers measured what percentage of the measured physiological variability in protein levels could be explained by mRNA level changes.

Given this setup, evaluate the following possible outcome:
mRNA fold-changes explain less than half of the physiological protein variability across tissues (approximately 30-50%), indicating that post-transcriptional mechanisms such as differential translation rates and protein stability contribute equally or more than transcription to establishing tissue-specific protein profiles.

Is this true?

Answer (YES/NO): YES